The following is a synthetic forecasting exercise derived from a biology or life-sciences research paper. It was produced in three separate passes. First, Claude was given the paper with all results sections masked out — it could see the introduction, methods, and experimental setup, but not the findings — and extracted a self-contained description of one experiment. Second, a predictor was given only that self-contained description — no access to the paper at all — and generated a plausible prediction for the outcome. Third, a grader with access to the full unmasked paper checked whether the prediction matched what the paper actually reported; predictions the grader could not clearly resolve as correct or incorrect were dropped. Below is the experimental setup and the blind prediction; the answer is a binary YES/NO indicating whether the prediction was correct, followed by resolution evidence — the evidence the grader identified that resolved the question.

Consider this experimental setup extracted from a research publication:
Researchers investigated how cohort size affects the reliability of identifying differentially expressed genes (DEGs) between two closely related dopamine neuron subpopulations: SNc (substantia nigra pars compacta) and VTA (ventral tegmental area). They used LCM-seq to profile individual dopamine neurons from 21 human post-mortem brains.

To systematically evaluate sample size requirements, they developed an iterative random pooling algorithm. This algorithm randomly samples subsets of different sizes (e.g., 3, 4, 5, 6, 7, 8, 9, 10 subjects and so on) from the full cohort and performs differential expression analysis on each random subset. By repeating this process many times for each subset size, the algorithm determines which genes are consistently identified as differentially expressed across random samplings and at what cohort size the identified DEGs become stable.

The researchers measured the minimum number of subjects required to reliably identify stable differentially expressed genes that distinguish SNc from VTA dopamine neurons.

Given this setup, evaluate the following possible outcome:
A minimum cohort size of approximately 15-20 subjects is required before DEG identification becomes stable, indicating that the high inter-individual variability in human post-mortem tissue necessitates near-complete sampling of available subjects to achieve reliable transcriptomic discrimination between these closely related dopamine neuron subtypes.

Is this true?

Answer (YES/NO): NO